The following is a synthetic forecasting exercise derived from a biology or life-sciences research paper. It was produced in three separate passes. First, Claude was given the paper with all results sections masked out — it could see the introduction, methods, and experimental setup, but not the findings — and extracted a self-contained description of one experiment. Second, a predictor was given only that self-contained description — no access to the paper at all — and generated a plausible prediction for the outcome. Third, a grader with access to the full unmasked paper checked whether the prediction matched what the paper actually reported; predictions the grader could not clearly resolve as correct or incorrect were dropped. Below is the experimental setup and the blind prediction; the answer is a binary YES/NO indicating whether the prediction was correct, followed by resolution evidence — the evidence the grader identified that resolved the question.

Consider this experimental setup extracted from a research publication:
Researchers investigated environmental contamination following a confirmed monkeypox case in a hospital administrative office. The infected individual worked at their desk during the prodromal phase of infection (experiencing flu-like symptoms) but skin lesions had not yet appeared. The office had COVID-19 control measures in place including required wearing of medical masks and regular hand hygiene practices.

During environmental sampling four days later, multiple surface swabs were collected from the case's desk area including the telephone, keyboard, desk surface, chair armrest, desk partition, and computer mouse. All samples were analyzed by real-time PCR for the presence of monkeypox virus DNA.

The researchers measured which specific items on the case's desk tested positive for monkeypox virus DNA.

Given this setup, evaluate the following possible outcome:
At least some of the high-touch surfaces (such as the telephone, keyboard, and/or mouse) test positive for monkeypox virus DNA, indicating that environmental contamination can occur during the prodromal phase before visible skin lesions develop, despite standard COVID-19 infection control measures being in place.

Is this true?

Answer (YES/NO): YES